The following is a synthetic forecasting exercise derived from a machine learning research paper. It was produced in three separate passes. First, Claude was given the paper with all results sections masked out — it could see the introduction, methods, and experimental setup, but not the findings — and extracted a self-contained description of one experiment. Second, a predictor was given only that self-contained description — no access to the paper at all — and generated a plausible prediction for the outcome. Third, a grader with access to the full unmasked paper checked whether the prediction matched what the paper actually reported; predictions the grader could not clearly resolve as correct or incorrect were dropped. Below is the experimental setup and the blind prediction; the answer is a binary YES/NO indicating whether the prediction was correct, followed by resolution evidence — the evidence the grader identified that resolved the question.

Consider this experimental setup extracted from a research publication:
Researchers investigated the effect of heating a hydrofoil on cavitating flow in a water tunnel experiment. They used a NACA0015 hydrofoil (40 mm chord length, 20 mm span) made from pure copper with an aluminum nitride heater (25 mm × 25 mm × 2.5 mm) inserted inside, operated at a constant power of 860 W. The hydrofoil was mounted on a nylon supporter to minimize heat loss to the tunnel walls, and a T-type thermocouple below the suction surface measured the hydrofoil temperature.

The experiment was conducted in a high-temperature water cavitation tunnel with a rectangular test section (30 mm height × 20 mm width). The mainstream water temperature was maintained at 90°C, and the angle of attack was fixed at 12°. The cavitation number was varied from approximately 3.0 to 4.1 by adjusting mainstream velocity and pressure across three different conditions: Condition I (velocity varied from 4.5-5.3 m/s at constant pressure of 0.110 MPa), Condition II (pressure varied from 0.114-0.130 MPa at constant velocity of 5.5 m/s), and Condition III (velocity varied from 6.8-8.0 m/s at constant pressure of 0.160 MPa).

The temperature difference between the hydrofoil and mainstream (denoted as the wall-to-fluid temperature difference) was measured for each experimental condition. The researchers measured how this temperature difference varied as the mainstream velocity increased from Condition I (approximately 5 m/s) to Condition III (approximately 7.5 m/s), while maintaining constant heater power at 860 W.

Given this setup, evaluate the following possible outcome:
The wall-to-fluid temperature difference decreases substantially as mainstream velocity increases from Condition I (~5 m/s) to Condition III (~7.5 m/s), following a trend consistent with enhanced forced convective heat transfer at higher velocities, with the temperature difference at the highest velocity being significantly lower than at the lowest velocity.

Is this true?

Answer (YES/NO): YES